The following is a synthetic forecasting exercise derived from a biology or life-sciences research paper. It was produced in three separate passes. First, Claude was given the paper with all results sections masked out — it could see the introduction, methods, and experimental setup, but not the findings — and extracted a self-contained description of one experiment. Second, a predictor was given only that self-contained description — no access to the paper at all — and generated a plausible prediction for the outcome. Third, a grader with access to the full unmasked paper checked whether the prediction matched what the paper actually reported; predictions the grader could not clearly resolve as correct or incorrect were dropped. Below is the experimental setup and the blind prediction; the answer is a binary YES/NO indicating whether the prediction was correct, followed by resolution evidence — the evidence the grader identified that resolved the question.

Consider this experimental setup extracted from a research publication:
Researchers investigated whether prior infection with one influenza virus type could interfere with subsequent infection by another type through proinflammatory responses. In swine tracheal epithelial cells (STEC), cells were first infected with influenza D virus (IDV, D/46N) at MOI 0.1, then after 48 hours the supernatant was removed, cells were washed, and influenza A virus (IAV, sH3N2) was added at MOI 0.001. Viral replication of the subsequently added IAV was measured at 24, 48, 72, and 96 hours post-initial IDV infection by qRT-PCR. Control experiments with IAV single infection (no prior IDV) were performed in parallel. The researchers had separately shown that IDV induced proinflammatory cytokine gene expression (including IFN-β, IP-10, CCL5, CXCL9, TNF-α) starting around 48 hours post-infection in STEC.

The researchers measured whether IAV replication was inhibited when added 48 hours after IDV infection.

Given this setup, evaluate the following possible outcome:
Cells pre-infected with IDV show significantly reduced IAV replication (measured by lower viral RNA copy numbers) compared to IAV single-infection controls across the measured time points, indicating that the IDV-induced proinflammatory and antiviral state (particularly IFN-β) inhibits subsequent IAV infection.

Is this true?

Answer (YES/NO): YES